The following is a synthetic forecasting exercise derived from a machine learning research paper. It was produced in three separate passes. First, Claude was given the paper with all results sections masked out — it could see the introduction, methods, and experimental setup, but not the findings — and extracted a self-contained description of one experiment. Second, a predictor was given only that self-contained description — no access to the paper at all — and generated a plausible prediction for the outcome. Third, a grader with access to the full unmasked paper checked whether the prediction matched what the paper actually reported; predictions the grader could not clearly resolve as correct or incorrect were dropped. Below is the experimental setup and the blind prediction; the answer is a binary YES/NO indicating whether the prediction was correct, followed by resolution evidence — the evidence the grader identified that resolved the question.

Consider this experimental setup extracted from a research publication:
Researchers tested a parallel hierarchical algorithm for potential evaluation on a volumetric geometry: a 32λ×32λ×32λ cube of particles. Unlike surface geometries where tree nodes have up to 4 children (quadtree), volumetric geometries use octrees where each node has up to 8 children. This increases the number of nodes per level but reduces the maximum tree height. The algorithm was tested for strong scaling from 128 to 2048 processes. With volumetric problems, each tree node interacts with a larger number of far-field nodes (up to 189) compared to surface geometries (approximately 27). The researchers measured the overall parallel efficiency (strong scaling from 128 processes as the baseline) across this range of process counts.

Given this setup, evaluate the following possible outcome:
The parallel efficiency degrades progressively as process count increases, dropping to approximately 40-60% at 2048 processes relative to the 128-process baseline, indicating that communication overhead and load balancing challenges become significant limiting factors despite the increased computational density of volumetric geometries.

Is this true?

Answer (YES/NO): YES